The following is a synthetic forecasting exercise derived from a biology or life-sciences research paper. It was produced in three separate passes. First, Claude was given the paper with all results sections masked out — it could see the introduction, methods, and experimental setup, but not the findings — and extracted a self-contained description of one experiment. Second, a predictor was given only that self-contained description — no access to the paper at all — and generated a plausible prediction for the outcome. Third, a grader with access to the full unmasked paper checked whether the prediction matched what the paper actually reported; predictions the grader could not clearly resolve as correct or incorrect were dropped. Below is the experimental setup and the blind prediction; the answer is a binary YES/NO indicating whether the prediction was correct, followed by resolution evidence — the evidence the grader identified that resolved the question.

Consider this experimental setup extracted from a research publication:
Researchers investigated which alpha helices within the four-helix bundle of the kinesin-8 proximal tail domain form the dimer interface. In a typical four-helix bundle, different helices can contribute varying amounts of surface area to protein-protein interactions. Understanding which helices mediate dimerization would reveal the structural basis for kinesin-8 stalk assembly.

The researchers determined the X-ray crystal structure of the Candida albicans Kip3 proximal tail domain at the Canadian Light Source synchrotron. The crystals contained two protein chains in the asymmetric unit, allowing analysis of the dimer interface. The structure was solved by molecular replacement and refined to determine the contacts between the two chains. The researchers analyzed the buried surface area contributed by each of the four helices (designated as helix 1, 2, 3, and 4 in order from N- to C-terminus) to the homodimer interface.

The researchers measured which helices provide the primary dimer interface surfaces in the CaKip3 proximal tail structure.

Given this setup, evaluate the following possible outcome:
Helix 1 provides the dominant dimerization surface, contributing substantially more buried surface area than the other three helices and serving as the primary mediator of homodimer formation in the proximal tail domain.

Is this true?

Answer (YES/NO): NO